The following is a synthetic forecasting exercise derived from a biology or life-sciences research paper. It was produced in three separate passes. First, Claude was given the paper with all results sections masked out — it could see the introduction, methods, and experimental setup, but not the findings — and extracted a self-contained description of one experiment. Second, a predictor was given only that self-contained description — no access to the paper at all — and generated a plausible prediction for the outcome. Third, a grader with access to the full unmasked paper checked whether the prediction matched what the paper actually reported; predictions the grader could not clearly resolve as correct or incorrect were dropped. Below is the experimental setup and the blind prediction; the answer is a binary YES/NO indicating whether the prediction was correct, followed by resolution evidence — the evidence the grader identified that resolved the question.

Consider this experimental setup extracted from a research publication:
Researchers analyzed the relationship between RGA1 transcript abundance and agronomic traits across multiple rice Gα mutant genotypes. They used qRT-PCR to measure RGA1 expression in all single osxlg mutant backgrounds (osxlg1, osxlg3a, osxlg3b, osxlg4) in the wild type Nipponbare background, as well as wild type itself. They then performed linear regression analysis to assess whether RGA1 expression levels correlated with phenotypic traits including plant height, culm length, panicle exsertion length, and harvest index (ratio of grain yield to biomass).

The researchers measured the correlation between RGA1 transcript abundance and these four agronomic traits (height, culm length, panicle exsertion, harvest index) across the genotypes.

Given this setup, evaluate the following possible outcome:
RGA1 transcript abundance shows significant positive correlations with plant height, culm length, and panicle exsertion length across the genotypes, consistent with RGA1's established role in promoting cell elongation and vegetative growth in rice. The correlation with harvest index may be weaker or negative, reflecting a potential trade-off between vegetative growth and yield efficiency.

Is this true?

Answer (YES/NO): NO